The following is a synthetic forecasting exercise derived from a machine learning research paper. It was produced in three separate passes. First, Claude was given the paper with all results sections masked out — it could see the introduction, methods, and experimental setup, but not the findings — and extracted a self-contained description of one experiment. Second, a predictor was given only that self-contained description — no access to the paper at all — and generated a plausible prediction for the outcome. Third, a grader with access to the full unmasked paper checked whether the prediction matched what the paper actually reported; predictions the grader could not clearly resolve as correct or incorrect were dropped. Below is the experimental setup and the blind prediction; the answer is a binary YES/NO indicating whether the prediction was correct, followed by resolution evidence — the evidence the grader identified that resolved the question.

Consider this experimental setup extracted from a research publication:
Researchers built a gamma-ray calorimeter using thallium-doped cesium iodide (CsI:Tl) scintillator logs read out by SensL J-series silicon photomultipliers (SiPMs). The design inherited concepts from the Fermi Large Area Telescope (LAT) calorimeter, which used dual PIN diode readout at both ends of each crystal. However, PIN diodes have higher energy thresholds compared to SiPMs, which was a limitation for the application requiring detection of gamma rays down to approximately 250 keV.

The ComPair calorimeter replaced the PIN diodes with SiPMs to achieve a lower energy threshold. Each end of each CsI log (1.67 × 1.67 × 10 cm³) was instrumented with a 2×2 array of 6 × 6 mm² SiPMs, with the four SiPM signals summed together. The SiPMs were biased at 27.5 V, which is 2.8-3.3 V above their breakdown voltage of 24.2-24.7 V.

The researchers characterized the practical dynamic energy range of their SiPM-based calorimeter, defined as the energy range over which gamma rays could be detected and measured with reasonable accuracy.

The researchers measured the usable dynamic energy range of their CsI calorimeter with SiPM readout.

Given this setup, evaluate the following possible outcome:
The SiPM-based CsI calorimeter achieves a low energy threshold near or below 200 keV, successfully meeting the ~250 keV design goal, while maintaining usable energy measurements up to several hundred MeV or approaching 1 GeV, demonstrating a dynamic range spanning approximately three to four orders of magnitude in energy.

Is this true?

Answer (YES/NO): NO